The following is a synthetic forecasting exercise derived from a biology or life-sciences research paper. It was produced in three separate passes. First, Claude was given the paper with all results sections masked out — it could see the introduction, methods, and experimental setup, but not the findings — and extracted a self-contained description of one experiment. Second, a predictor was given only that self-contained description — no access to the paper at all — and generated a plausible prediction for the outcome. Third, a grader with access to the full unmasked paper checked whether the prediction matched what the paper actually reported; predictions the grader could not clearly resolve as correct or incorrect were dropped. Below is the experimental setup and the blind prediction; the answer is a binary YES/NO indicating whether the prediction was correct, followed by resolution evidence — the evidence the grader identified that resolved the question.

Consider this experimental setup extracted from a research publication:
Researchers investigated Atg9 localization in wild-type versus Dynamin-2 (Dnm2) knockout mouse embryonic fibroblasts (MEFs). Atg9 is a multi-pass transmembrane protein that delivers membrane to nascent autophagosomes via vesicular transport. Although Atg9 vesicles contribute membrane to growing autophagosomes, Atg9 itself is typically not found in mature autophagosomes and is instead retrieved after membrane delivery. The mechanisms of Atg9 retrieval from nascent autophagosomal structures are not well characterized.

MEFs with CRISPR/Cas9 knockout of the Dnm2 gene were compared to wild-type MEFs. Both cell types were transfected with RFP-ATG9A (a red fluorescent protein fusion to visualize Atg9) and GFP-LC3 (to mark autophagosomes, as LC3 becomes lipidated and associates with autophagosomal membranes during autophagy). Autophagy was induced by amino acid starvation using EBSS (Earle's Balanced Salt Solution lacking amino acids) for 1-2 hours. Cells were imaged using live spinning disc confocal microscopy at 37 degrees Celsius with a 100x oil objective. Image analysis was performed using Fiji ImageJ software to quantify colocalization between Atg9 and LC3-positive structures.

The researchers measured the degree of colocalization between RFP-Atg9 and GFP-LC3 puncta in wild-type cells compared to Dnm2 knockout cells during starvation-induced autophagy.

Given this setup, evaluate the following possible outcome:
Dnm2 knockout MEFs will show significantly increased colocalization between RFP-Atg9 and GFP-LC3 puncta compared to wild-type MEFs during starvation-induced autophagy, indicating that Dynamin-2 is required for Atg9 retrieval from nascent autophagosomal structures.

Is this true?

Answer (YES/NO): YES